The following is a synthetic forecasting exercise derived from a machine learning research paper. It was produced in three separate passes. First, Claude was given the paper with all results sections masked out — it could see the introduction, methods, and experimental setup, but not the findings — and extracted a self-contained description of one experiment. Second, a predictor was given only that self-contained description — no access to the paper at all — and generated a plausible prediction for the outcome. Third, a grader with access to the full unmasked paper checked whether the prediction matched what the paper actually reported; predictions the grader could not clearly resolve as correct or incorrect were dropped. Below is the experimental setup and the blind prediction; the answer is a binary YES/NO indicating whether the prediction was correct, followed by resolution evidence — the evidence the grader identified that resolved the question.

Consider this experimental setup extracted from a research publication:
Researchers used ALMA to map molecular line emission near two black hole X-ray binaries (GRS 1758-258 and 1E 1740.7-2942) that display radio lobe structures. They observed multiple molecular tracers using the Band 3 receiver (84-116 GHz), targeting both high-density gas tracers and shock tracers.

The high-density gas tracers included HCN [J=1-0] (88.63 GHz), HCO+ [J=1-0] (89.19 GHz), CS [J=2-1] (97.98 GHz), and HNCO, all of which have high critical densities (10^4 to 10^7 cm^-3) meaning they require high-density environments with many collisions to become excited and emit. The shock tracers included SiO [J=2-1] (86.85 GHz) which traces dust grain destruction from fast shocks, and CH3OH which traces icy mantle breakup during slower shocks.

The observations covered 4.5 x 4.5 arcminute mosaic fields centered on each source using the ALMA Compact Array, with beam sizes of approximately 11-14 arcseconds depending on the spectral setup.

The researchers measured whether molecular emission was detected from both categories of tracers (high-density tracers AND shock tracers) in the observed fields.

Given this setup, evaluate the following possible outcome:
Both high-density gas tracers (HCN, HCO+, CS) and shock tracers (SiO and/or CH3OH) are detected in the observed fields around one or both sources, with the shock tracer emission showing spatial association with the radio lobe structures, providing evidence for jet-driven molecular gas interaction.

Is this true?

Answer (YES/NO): YES